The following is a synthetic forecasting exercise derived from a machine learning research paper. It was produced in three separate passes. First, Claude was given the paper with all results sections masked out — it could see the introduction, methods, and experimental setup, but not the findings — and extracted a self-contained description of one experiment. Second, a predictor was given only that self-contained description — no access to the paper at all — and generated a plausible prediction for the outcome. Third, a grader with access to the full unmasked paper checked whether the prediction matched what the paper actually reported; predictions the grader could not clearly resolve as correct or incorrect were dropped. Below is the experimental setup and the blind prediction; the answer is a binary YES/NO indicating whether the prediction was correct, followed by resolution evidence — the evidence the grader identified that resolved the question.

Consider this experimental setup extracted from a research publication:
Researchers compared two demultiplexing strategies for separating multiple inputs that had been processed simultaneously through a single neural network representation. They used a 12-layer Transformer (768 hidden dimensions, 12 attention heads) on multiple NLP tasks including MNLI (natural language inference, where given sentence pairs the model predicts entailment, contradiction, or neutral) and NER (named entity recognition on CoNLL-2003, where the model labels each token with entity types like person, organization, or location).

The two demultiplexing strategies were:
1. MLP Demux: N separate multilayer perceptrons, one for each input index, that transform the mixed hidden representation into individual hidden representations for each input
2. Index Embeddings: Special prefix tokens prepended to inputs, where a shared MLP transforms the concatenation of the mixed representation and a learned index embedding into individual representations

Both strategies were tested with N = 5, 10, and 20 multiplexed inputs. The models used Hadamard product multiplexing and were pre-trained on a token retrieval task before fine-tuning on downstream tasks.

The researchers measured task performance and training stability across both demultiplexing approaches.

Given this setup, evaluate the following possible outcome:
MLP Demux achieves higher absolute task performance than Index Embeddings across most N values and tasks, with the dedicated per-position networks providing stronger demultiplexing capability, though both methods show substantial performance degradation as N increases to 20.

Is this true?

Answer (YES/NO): NO